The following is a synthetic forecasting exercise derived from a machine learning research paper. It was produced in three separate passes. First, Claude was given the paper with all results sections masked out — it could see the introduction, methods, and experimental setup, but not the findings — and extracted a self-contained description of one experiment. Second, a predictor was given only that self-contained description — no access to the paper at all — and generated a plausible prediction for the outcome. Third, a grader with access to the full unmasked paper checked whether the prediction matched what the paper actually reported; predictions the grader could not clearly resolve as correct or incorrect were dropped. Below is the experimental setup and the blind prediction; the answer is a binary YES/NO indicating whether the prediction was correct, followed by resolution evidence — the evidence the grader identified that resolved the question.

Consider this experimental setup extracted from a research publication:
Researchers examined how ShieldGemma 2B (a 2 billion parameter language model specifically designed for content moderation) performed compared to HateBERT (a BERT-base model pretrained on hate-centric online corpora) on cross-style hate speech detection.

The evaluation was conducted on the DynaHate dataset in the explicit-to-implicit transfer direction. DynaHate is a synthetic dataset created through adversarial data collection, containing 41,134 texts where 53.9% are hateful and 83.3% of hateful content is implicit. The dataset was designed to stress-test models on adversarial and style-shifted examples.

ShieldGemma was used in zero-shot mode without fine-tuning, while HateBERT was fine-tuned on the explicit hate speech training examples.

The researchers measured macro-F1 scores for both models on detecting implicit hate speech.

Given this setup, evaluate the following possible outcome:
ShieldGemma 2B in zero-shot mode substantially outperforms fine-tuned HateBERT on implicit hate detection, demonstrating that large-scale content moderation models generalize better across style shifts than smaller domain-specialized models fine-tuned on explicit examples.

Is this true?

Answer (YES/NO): YES